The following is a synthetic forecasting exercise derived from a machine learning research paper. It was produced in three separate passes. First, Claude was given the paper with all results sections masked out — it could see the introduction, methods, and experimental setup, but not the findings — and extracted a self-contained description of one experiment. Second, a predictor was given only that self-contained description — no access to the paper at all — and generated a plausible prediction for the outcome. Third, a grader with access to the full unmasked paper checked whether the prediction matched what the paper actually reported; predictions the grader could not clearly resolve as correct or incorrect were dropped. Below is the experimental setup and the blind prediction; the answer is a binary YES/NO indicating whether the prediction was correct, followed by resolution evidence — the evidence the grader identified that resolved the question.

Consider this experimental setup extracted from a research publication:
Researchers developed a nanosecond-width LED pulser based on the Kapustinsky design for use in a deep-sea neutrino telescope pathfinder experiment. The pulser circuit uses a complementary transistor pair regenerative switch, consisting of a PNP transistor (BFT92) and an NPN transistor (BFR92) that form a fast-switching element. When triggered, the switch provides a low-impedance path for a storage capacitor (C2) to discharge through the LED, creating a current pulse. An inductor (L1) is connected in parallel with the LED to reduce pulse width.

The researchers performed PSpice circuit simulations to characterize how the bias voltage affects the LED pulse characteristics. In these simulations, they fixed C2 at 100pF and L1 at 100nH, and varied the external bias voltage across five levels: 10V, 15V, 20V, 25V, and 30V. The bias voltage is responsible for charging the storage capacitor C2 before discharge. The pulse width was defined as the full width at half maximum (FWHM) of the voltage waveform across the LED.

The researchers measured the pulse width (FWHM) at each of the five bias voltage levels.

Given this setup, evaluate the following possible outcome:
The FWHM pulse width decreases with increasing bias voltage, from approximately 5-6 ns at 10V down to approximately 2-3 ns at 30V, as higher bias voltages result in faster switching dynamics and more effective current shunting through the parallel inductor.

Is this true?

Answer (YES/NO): NO